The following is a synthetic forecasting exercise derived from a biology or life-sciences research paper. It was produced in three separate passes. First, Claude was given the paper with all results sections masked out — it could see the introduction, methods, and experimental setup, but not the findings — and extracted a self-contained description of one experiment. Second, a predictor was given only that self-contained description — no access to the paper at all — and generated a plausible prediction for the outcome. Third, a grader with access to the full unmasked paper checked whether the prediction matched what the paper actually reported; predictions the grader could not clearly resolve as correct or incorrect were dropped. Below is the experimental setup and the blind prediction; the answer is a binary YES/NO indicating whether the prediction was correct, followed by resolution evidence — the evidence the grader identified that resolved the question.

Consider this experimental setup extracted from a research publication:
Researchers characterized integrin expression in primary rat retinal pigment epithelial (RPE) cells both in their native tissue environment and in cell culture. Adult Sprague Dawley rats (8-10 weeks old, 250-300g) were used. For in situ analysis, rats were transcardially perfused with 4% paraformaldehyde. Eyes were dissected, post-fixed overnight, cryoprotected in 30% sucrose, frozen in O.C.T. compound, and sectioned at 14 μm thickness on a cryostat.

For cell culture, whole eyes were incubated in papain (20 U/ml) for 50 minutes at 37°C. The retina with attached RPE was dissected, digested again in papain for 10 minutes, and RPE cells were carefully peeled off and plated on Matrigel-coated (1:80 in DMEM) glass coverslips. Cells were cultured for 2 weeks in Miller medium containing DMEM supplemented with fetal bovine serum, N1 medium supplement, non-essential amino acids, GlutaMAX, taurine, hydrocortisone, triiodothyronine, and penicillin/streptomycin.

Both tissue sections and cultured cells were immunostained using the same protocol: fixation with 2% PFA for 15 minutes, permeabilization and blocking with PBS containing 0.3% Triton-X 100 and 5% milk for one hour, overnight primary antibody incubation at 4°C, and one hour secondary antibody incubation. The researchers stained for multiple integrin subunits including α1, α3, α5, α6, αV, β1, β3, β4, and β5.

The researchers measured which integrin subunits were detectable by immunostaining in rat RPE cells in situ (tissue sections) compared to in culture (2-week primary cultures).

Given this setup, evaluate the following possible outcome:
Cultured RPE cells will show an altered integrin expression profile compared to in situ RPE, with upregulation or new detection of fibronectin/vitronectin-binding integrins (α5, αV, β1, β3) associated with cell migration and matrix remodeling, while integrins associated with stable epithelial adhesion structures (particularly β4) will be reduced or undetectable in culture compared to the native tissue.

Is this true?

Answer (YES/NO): NO